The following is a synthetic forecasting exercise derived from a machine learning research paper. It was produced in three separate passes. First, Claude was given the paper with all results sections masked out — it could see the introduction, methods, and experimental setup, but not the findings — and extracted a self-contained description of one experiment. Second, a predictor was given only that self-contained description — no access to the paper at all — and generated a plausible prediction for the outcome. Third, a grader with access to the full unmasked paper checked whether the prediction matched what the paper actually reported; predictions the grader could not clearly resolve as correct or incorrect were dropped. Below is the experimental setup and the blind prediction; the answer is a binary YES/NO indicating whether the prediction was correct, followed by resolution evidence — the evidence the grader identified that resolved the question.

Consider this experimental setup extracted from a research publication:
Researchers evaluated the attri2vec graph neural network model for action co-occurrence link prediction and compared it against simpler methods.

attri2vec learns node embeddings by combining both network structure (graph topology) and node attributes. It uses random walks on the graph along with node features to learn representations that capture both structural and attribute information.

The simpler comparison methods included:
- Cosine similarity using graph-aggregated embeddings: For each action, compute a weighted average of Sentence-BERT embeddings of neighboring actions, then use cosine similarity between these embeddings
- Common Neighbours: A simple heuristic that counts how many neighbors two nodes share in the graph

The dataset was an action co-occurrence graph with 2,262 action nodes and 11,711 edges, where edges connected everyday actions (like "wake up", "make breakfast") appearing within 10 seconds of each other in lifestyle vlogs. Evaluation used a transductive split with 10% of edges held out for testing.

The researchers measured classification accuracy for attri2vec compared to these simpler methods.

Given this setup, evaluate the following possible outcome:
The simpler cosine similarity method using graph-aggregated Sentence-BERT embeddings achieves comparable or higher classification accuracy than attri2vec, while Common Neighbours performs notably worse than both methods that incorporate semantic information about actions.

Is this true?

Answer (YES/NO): NO